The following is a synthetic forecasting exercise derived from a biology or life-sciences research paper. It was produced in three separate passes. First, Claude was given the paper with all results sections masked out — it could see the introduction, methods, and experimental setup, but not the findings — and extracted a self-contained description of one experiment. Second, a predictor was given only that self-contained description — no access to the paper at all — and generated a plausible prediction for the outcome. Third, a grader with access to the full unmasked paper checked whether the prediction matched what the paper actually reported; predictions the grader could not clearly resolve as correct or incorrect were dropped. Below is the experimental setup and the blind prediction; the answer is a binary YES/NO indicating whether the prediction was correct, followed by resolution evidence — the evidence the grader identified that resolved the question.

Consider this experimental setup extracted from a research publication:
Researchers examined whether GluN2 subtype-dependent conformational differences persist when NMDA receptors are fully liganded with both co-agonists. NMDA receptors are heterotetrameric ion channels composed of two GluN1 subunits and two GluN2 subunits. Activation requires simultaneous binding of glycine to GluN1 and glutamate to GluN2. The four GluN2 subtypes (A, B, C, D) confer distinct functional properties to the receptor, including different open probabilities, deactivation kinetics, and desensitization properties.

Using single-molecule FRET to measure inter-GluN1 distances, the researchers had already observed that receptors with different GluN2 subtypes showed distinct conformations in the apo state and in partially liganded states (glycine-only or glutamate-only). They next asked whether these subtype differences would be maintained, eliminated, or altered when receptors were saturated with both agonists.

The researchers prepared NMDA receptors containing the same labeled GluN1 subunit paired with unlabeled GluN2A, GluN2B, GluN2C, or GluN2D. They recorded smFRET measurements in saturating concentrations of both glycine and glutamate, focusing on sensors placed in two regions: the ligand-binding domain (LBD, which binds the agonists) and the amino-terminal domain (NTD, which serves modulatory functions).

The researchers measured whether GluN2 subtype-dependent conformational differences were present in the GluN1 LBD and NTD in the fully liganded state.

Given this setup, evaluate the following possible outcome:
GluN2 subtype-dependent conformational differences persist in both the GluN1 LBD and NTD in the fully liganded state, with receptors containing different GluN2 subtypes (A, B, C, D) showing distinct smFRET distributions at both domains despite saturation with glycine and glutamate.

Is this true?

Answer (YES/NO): NO